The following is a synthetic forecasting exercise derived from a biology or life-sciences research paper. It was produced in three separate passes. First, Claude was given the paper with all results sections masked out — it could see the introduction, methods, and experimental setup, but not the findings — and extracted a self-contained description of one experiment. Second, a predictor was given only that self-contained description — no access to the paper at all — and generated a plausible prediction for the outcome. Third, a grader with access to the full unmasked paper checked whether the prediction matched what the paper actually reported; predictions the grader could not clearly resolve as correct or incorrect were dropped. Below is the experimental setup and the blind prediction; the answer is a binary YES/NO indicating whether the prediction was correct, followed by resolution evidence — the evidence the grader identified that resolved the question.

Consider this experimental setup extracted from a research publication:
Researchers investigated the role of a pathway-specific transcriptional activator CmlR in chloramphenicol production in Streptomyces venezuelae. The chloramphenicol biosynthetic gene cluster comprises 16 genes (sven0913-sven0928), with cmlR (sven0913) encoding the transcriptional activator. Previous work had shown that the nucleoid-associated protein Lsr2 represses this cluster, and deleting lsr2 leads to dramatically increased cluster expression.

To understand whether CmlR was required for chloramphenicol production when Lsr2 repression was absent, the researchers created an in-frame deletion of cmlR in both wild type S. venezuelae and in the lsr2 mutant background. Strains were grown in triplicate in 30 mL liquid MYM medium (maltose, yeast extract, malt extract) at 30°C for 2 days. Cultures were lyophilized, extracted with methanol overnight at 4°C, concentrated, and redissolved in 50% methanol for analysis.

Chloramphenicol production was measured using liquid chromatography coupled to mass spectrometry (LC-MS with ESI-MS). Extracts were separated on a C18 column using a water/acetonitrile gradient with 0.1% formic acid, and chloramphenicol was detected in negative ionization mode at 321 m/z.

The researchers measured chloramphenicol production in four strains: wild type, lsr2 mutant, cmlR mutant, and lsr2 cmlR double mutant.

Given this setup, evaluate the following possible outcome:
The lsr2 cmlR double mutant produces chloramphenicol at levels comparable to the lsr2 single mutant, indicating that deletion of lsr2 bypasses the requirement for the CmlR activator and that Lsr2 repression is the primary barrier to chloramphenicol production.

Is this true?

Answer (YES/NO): NO